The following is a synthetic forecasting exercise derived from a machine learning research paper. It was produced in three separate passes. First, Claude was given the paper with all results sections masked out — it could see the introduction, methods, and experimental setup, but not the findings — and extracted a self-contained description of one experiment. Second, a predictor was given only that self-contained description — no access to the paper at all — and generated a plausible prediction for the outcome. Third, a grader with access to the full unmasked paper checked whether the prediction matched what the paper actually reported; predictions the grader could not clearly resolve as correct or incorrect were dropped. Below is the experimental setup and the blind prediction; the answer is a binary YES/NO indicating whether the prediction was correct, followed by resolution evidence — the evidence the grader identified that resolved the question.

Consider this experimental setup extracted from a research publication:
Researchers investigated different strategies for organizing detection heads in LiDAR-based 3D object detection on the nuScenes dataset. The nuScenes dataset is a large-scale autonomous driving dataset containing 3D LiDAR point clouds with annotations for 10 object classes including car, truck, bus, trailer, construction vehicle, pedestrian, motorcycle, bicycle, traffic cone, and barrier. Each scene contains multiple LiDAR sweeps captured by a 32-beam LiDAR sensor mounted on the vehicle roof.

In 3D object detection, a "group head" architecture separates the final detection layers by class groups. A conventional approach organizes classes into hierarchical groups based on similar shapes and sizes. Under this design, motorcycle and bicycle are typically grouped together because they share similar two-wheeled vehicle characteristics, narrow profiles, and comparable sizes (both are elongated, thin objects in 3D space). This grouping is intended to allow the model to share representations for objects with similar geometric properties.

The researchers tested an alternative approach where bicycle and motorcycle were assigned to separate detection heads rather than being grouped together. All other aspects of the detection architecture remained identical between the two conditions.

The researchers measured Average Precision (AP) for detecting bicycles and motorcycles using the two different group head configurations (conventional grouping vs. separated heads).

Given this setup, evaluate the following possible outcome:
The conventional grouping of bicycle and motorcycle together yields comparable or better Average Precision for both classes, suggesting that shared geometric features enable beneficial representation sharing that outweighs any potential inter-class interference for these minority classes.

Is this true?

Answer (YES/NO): NO